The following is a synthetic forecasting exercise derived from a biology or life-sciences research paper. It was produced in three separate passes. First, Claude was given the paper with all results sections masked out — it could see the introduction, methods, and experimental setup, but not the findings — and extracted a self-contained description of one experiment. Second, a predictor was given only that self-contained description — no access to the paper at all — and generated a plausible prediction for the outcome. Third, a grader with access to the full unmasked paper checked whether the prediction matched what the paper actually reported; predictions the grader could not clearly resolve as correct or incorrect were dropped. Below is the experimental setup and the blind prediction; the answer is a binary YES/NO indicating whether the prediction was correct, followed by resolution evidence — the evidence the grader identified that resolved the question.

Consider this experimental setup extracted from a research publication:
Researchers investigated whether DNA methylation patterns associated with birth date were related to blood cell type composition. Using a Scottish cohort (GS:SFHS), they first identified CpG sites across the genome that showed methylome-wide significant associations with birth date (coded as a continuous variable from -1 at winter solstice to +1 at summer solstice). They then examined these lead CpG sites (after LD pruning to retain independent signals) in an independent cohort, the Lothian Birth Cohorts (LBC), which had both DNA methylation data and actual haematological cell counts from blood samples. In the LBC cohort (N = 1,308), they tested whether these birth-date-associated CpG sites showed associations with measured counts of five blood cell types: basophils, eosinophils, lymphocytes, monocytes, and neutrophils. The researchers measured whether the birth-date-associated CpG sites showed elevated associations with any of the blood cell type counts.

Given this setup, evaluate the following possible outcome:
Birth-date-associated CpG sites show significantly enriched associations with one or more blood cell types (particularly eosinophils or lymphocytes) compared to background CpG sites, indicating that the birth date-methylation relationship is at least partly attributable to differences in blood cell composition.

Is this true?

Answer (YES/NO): NO